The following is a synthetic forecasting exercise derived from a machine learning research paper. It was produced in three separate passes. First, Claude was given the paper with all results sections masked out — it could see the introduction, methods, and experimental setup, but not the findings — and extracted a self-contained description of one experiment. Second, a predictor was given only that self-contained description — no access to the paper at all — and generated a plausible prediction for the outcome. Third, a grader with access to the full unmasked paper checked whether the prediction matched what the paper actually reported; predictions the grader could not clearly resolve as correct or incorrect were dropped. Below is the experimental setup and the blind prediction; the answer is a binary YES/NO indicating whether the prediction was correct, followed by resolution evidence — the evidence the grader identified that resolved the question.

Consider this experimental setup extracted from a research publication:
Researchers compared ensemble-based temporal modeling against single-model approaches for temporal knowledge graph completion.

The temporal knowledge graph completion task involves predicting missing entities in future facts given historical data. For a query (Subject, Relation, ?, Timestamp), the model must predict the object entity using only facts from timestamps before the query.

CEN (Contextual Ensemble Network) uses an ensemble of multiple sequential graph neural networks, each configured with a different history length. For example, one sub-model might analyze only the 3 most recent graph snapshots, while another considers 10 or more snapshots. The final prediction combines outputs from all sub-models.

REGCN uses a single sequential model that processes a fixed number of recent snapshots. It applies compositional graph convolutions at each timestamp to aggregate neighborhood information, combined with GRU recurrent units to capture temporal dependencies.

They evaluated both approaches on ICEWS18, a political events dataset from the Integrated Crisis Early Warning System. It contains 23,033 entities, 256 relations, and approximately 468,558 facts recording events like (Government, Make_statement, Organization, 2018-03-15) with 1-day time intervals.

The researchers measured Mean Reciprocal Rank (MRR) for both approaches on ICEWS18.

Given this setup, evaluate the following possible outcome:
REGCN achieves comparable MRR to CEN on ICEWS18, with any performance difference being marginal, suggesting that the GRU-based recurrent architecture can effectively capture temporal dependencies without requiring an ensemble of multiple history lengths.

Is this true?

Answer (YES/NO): YES